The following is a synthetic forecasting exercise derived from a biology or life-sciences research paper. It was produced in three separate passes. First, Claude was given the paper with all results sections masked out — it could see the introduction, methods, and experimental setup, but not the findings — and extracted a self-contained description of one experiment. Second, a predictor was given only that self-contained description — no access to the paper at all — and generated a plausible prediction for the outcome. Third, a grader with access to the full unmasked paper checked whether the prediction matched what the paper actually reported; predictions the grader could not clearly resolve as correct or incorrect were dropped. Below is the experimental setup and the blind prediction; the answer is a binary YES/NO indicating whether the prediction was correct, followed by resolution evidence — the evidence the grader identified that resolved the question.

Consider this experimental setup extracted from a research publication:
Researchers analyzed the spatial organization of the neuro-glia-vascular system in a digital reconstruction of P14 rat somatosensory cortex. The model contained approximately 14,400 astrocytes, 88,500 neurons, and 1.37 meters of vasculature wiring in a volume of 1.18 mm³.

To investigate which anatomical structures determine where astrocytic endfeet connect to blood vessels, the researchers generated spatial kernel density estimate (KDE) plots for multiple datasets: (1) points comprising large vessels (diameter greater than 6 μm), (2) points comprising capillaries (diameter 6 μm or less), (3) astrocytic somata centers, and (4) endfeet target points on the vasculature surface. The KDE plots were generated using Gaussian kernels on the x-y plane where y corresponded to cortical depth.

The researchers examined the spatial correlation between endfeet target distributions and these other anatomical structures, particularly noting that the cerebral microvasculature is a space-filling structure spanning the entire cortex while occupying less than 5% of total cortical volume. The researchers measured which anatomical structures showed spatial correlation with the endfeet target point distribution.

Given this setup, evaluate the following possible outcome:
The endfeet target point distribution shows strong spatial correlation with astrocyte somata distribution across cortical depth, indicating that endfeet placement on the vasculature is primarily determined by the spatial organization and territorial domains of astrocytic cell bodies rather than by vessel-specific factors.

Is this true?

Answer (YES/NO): YES